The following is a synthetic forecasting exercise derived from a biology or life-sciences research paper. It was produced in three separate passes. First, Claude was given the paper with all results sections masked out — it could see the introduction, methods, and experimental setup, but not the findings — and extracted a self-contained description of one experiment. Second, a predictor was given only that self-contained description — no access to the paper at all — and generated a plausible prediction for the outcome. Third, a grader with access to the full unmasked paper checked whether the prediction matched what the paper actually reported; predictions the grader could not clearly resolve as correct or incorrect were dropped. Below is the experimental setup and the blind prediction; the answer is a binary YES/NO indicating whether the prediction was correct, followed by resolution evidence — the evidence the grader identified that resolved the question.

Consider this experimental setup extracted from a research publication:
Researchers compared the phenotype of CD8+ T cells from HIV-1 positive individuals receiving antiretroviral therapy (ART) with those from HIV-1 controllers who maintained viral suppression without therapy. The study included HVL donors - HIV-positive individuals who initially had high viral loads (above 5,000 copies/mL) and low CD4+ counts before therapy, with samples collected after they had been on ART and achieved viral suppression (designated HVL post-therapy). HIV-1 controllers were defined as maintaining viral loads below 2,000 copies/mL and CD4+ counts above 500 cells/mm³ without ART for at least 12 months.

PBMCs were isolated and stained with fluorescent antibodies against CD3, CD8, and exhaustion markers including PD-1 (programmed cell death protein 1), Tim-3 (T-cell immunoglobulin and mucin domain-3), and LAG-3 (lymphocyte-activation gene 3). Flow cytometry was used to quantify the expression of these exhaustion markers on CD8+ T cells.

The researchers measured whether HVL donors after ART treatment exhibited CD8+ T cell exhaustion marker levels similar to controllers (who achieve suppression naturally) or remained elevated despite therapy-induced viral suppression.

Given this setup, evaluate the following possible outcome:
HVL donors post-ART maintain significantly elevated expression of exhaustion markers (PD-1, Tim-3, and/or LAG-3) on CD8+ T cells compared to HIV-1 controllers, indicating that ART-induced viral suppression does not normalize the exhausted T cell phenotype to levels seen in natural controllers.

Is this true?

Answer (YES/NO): YES